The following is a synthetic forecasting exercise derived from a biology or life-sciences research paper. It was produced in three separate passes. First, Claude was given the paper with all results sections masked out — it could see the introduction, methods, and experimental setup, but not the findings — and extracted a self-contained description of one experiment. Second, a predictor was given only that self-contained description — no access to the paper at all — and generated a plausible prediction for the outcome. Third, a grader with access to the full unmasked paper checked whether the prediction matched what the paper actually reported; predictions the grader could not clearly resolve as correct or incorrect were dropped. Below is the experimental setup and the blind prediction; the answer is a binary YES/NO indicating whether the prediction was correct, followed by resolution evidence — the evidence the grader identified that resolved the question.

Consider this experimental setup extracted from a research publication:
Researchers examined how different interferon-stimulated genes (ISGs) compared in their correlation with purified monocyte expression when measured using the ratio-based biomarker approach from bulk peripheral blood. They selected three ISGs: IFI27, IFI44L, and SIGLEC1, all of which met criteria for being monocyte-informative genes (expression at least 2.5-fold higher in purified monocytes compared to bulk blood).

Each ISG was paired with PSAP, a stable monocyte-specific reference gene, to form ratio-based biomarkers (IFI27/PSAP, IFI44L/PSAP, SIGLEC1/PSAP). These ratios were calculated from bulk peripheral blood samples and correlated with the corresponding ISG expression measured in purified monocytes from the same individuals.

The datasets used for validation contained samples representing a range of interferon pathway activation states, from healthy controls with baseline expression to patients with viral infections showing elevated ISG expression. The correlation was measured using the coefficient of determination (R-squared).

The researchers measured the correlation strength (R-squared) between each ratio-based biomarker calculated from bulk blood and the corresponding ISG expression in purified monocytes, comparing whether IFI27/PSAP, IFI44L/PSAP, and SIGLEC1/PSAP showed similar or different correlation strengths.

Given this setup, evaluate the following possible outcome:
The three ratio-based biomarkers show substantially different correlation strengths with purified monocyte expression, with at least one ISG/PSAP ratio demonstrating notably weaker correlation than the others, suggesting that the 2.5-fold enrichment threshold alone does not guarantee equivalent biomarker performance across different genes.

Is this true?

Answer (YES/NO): YES